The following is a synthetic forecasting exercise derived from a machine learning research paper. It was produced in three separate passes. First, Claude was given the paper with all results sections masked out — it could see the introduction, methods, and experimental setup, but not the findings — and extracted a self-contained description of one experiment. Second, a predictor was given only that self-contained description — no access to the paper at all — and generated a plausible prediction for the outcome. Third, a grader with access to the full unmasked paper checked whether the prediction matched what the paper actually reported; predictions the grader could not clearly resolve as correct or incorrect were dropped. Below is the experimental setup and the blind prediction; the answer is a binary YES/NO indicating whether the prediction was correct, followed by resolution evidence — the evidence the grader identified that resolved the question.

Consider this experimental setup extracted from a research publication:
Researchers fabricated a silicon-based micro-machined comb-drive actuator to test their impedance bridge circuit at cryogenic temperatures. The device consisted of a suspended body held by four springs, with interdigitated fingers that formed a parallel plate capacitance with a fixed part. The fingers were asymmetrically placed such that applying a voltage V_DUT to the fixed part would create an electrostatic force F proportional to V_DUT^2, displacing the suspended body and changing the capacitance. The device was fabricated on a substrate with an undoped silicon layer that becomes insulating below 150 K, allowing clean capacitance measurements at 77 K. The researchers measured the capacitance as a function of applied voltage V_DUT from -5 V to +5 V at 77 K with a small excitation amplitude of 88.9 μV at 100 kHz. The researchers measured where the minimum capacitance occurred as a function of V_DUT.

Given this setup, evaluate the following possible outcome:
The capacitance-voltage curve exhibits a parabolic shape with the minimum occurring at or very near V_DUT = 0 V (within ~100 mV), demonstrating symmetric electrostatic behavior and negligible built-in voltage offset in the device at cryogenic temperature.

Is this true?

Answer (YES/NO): NO